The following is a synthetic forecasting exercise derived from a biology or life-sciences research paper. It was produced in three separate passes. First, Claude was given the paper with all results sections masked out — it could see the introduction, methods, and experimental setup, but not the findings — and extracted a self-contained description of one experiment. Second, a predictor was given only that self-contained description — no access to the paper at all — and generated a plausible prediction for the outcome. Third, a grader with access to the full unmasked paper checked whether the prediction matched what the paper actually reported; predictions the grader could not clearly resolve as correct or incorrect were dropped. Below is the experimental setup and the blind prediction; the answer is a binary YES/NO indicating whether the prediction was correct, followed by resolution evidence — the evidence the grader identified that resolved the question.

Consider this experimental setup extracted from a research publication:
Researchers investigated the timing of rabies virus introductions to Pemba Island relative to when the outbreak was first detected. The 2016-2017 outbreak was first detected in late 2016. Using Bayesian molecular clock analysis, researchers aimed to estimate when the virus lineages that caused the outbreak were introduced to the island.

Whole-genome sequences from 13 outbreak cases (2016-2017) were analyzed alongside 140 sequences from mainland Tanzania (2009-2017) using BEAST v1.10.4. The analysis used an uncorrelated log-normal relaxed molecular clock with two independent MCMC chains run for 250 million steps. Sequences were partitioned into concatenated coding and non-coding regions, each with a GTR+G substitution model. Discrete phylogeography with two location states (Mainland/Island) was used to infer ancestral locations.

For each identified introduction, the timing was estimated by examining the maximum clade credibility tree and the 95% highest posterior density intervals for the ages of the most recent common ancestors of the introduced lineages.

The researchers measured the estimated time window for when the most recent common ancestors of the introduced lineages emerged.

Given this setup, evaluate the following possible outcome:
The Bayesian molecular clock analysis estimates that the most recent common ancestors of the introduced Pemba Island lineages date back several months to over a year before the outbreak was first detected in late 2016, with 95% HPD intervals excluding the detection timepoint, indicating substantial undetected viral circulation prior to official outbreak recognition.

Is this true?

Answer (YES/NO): YES